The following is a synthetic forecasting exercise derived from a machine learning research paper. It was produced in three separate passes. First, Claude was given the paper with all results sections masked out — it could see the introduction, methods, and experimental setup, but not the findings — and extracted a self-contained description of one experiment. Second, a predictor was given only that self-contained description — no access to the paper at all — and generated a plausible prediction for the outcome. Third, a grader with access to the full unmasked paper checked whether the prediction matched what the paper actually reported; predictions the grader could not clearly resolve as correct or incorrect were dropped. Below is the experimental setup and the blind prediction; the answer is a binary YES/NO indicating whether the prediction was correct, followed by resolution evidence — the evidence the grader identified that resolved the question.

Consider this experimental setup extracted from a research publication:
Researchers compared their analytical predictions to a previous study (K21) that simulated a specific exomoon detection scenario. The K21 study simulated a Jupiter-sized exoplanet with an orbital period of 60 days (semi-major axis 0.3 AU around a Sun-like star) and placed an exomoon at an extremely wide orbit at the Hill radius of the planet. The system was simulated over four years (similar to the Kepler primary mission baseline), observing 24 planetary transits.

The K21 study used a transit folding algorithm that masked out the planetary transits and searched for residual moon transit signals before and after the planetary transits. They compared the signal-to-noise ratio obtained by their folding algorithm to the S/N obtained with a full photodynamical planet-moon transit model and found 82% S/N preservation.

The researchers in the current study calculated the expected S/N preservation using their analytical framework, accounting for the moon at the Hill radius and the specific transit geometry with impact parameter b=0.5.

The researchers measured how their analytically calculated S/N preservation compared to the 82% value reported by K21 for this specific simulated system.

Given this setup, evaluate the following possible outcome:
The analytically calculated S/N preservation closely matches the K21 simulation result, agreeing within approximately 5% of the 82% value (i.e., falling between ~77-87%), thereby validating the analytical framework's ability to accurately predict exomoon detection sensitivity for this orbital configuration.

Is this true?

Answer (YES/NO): NO